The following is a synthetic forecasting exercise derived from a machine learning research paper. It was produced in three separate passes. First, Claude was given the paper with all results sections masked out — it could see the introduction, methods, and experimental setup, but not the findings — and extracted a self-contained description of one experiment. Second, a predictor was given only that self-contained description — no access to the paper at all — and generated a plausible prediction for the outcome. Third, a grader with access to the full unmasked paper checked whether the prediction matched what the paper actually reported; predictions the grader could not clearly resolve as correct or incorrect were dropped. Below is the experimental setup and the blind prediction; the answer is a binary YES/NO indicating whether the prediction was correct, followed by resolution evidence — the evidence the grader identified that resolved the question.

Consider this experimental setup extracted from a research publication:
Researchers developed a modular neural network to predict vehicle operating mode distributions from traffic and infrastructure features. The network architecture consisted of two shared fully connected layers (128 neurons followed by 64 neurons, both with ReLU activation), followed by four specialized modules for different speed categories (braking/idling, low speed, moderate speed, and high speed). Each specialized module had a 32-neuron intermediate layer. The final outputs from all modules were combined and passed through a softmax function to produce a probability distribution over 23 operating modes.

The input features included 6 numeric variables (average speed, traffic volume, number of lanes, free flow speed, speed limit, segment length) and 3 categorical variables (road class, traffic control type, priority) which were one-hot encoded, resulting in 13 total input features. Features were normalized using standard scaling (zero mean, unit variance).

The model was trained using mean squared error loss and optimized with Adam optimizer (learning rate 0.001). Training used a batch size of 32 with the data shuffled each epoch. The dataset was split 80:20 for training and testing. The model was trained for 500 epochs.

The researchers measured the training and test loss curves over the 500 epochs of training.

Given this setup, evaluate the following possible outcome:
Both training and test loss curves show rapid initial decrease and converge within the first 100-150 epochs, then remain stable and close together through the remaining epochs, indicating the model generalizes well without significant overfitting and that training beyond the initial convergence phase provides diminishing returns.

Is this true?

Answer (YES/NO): NO